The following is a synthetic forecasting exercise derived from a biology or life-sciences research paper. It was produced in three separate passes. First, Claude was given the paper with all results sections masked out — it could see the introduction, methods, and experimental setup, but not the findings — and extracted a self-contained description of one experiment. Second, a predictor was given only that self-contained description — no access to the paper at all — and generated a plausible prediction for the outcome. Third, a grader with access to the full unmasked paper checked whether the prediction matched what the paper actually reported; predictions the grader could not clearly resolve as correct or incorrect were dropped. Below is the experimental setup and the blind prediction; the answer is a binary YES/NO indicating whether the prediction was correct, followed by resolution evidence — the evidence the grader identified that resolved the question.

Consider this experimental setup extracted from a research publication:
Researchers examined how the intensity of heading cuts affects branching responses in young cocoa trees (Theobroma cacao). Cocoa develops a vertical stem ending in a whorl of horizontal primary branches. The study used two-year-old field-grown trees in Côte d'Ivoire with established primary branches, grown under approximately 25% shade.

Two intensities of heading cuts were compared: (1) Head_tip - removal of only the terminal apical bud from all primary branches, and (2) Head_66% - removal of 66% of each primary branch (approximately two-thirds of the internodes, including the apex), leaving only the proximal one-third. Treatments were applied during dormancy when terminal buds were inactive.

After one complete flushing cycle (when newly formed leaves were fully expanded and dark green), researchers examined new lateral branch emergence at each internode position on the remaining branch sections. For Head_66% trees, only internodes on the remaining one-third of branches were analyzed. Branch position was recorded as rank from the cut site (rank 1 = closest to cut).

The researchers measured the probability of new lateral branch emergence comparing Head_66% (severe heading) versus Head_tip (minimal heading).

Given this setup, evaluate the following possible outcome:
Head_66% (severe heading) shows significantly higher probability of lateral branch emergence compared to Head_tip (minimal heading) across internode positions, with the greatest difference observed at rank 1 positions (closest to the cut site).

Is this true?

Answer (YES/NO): YES